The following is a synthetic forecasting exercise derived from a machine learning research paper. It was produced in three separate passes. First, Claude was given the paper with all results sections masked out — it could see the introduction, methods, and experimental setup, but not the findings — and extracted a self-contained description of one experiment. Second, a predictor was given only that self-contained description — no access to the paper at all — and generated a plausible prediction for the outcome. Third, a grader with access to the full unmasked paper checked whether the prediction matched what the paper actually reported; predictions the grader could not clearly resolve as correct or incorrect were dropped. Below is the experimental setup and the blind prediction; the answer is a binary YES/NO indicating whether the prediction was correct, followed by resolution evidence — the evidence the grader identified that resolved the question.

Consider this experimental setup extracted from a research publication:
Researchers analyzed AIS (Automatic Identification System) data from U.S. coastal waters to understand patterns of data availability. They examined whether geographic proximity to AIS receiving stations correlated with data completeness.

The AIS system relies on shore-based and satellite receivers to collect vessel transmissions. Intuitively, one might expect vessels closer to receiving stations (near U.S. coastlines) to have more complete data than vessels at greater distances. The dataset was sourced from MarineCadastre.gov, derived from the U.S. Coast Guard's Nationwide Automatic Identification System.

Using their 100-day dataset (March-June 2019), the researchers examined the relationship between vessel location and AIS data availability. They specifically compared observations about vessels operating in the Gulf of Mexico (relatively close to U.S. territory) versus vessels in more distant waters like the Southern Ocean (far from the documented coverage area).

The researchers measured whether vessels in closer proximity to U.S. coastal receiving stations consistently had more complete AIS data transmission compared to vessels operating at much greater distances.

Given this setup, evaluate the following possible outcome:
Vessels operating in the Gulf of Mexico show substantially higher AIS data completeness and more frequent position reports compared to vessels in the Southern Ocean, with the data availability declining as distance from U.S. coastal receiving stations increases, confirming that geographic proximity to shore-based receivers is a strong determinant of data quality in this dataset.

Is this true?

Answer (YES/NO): NO